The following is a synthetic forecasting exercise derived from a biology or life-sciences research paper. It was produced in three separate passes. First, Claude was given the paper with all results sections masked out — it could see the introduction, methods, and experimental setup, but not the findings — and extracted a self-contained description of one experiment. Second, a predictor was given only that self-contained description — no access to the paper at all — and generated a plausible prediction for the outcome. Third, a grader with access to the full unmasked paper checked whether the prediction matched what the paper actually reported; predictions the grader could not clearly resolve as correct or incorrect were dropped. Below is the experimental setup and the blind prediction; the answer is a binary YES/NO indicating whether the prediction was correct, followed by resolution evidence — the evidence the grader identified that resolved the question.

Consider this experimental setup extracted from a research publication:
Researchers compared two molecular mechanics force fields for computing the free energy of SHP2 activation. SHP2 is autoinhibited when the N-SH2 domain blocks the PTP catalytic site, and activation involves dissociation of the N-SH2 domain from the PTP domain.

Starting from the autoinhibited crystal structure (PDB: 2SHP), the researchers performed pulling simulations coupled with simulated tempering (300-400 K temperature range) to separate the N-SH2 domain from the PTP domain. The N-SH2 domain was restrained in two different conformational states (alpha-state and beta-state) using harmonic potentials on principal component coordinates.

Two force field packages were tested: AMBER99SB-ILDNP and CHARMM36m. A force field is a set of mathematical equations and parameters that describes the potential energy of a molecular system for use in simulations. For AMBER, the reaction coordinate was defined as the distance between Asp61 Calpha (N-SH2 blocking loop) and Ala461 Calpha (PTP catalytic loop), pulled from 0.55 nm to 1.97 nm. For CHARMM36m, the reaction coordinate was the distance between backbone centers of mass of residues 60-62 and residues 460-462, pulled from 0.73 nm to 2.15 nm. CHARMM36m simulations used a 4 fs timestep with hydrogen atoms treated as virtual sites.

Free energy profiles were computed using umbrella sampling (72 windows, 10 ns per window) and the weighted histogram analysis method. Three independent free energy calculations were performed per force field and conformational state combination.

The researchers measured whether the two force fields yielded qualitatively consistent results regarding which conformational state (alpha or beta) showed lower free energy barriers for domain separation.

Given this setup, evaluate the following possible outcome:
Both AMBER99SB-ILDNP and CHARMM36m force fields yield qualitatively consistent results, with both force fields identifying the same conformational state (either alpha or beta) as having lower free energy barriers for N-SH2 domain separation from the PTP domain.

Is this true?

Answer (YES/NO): YES